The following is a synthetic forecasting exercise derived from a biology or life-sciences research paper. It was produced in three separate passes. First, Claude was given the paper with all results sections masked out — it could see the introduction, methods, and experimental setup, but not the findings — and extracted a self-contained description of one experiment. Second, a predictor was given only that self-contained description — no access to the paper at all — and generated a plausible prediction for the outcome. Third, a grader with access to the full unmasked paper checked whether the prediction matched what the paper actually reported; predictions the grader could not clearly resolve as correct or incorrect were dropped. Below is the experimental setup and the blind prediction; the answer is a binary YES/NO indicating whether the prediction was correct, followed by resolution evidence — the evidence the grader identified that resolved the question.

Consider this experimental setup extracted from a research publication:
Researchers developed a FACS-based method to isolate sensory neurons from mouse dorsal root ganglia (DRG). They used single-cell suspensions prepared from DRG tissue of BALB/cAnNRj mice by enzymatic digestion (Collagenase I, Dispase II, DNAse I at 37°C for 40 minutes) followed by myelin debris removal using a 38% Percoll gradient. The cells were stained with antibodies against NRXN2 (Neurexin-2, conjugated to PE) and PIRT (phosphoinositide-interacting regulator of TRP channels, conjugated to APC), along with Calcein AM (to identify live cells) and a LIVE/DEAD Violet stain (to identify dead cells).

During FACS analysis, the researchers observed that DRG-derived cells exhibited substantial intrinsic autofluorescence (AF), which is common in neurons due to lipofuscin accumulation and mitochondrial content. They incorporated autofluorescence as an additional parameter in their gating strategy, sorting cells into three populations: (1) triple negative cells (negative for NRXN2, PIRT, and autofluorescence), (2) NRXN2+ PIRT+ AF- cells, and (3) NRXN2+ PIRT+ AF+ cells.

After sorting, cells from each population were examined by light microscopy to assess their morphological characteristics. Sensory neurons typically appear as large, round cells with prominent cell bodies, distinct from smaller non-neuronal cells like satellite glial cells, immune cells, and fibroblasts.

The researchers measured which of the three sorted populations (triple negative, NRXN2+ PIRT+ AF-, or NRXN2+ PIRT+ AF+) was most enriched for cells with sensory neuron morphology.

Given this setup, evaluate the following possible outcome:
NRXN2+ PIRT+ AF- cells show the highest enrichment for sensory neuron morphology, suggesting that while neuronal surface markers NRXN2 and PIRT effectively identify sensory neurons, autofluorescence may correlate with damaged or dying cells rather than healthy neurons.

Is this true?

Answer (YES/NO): NO